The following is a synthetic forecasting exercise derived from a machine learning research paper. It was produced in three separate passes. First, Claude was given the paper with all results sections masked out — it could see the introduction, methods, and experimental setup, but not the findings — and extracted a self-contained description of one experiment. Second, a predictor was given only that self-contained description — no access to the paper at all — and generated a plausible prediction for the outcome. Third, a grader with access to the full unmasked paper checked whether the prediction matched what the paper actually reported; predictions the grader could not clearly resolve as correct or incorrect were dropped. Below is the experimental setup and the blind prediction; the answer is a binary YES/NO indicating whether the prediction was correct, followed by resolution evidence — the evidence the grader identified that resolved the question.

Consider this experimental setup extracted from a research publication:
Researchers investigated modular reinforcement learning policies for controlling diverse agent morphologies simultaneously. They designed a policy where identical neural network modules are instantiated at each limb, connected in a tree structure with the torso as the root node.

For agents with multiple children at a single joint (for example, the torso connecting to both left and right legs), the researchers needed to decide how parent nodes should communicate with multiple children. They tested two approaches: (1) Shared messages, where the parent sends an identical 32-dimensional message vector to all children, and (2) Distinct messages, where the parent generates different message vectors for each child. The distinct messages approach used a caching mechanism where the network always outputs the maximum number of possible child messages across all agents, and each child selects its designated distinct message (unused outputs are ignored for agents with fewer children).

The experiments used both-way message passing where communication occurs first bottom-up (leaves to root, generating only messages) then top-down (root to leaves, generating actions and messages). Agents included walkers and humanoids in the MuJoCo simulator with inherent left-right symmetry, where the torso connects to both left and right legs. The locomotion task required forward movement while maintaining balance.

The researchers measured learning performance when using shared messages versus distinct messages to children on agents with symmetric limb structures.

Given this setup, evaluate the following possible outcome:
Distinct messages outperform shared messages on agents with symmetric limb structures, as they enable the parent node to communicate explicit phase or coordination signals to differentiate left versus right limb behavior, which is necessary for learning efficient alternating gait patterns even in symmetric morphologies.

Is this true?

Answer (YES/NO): YES